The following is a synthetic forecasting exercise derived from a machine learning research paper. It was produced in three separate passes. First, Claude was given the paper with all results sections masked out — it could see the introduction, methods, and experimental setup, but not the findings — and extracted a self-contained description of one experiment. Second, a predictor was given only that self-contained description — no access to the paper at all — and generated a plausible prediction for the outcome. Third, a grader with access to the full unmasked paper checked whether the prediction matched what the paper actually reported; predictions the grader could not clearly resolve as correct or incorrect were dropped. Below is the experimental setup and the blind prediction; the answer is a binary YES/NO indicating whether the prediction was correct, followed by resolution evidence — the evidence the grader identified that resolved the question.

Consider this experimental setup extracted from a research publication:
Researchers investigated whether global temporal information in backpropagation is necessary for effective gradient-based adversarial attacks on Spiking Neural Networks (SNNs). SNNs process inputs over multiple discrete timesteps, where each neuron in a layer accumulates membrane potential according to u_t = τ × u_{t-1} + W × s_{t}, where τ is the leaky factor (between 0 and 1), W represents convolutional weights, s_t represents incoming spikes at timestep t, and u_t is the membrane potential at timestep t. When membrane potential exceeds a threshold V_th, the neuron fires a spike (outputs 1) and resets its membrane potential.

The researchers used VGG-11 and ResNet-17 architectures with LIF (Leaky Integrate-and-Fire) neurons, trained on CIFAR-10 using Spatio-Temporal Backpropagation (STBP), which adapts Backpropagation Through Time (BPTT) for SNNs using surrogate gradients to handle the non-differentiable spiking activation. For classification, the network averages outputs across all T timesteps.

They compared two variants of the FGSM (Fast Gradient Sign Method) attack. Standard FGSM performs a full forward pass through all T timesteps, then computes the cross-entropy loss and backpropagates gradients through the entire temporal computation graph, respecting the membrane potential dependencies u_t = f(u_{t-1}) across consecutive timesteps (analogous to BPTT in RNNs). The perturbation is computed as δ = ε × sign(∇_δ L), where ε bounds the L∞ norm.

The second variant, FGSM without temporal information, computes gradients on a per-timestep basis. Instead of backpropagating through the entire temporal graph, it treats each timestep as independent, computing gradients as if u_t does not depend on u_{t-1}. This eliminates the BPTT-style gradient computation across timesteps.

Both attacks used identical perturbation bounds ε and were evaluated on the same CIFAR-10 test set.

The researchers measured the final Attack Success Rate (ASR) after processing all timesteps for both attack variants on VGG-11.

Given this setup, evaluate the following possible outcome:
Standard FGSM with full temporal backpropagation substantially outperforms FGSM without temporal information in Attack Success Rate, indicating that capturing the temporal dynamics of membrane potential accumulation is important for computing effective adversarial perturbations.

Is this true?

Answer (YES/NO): NO